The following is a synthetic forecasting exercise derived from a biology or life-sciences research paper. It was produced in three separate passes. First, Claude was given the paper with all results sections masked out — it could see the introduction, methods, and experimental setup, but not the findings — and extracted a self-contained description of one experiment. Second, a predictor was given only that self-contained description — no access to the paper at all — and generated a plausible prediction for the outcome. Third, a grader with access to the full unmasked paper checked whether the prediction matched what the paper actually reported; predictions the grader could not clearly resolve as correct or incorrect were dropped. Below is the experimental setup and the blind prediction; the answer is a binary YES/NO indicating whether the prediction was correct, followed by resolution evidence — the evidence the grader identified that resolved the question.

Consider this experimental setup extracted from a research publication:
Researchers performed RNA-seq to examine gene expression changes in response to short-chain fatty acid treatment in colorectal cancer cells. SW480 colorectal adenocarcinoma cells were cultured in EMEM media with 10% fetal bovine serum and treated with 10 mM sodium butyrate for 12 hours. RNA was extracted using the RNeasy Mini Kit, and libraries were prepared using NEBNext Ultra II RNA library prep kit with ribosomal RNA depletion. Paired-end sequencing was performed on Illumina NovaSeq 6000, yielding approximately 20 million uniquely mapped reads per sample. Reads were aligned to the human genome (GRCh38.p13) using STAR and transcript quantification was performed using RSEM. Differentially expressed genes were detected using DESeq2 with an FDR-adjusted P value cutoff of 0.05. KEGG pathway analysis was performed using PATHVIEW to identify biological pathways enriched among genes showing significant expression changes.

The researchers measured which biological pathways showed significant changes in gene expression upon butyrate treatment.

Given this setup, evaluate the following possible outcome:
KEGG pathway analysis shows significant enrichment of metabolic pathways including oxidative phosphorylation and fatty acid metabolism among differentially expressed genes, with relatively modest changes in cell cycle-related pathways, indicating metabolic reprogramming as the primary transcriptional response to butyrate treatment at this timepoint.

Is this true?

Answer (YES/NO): NO